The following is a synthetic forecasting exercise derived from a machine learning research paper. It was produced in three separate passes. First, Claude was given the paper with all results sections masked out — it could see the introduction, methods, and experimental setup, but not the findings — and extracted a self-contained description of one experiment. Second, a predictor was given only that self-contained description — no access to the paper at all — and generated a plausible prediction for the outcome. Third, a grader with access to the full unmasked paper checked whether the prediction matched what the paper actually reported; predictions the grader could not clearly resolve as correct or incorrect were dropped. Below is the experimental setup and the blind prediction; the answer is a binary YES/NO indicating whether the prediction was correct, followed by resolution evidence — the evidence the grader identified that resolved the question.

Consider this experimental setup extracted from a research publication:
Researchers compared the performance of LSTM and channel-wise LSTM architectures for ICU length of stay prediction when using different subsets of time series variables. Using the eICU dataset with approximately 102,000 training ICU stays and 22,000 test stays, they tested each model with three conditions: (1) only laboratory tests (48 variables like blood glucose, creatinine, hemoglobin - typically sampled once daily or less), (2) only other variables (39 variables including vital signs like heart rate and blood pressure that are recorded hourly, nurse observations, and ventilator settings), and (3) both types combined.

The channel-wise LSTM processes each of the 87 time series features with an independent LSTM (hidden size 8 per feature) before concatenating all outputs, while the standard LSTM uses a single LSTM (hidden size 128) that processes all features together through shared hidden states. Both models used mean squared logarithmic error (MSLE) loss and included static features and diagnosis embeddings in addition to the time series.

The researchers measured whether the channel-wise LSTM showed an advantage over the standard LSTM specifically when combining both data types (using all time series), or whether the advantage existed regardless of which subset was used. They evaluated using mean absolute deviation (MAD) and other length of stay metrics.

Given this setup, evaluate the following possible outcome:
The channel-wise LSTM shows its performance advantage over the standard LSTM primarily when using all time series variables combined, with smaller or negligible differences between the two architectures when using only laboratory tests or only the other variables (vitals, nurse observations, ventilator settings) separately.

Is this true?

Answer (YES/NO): YES